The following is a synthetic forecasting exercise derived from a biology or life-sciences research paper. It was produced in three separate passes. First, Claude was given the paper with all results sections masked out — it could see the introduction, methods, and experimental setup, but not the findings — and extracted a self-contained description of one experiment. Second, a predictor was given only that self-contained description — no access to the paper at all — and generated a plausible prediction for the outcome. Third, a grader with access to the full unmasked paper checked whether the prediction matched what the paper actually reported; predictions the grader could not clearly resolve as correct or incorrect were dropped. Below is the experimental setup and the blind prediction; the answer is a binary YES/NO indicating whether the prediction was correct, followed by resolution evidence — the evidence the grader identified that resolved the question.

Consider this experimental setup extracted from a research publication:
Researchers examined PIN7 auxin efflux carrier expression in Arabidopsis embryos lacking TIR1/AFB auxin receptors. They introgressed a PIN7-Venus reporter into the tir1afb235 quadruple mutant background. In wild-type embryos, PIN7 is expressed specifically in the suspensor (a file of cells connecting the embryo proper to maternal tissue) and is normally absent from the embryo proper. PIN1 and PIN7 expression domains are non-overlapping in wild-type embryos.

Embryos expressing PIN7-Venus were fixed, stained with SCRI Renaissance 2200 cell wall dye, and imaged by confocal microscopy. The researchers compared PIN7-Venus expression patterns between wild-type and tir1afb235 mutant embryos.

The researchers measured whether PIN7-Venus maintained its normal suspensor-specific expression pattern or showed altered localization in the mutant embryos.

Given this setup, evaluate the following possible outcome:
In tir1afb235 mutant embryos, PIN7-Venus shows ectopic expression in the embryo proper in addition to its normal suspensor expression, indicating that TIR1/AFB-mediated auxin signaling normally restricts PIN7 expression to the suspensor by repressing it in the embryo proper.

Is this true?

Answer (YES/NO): YES